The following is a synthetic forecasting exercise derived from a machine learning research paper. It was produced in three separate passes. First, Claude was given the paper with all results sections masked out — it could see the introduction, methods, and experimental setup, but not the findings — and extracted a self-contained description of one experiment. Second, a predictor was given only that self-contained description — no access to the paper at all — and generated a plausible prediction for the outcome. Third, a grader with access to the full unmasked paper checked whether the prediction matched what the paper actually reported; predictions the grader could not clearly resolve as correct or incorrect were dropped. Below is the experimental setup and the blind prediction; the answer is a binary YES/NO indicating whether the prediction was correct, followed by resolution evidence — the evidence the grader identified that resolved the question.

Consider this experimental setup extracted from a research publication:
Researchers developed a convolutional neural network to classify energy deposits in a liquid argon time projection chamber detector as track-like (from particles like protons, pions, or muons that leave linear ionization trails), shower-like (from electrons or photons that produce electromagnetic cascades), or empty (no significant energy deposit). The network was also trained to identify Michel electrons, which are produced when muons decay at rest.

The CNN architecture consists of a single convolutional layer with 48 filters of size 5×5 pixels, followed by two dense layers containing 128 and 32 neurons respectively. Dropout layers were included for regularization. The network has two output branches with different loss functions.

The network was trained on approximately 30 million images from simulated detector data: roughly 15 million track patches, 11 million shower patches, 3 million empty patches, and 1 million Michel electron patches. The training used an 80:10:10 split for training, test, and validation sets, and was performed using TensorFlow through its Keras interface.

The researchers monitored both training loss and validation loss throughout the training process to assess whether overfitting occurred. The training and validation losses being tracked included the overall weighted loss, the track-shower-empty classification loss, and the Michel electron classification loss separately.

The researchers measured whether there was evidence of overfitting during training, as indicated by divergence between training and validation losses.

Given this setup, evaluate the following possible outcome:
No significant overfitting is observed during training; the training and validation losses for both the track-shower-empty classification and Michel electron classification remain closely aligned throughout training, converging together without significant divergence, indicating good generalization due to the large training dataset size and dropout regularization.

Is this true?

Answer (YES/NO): NO